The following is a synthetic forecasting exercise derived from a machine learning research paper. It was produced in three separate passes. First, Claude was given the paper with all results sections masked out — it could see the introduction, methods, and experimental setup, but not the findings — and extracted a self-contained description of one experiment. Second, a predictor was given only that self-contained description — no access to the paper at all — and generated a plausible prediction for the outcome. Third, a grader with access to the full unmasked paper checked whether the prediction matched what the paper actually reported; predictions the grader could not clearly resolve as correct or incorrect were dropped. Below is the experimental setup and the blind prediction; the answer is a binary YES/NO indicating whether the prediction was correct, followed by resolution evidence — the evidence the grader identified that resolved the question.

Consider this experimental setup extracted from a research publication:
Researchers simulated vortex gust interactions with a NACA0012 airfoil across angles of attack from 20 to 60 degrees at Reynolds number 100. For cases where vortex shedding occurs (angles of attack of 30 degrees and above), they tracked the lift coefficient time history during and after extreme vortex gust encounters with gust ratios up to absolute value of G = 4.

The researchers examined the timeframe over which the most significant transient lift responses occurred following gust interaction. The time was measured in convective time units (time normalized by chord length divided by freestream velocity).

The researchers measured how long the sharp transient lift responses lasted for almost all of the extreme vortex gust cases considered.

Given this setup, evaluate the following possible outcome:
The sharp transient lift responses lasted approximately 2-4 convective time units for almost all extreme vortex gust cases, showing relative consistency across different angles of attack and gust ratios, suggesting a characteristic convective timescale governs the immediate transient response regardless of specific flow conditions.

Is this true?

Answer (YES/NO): NO